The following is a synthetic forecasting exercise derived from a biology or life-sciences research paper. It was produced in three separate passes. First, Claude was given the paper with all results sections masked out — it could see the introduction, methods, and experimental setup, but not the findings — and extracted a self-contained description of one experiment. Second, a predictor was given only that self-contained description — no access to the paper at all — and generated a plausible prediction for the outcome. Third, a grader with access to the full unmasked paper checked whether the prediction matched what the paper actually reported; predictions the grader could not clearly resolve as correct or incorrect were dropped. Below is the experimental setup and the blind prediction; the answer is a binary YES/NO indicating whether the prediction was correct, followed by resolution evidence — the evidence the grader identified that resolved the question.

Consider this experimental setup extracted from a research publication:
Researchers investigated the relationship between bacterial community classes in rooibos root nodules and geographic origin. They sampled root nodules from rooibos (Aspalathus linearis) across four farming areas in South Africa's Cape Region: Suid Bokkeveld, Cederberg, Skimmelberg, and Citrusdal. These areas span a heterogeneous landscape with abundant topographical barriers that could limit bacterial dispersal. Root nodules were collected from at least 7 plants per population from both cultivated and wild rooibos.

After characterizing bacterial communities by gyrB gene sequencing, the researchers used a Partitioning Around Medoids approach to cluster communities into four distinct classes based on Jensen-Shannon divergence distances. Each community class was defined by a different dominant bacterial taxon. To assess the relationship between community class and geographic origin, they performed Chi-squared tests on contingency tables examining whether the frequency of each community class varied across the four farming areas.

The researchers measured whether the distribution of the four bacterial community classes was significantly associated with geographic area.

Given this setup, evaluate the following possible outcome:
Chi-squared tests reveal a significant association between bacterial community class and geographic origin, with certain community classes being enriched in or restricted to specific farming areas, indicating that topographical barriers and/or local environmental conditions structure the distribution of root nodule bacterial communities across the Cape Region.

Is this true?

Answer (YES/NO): YES